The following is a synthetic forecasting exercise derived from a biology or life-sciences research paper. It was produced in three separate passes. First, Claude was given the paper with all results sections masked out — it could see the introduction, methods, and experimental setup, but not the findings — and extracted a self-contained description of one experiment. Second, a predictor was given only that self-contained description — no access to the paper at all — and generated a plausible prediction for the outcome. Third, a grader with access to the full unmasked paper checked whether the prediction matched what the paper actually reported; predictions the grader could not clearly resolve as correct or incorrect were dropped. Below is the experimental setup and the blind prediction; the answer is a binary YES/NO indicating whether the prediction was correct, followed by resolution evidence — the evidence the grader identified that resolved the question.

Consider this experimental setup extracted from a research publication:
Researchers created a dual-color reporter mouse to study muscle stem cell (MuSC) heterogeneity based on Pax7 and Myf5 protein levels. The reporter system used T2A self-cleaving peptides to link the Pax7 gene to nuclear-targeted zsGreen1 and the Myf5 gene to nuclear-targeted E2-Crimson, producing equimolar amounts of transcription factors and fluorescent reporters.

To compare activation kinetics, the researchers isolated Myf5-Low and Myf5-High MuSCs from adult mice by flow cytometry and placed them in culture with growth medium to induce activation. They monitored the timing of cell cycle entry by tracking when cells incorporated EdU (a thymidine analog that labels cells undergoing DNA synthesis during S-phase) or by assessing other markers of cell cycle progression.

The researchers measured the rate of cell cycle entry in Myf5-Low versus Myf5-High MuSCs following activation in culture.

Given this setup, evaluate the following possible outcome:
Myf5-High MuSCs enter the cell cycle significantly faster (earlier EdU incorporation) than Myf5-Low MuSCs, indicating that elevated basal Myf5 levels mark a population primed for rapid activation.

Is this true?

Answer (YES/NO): YES